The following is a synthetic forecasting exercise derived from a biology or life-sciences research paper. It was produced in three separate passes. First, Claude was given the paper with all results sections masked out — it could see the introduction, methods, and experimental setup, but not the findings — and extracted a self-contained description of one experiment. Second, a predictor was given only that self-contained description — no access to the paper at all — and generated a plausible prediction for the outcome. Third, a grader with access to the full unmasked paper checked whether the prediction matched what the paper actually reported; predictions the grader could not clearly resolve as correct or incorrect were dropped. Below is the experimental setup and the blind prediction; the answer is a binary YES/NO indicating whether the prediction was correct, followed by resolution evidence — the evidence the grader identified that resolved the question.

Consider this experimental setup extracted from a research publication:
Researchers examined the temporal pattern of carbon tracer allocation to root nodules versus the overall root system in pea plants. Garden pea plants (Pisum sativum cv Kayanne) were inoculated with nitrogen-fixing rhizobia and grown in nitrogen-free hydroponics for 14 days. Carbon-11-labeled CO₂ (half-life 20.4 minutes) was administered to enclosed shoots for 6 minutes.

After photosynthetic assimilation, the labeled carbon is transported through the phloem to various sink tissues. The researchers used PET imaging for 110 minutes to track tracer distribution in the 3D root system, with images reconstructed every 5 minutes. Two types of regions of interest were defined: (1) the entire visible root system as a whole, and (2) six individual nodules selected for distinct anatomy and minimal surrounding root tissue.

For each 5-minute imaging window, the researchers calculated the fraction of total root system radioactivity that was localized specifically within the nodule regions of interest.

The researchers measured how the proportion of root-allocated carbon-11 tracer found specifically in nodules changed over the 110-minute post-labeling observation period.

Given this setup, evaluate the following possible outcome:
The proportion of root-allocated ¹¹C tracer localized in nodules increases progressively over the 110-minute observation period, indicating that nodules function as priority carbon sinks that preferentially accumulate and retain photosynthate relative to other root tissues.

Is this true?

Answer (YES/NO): NO